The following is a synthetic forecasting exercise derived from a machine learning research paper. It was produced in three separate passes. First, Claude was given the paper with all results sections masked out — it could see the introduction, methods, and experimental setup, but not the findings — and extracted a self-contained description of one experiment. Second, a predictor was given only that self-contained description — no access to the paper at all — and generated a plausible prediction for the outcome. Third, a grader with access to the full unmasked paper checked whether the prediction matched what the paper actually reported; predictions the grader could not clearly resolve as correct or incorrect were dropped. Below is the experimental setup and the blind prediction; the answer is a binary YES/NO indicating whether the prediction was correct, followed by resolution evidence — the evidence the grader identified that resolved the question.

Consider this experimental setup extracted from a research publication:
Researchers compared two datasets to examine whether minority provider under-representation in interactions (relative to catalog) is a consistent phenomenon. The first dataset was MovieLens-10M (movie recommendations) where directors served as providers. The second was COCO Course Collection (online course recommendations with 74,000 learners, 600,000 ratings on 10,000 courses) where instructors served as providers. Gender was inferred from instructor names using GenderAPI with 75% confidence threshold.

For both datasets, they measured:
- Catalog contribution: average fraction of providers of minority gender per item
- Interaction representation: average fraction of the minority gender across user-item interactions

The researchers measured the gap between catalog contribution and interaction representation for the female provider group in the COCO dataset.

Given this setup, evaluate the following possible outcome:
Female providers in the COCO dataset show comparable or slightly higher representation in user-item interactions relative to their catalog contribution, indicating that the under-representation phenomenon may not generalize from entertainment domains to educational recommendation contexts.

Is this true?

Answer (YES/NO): NO